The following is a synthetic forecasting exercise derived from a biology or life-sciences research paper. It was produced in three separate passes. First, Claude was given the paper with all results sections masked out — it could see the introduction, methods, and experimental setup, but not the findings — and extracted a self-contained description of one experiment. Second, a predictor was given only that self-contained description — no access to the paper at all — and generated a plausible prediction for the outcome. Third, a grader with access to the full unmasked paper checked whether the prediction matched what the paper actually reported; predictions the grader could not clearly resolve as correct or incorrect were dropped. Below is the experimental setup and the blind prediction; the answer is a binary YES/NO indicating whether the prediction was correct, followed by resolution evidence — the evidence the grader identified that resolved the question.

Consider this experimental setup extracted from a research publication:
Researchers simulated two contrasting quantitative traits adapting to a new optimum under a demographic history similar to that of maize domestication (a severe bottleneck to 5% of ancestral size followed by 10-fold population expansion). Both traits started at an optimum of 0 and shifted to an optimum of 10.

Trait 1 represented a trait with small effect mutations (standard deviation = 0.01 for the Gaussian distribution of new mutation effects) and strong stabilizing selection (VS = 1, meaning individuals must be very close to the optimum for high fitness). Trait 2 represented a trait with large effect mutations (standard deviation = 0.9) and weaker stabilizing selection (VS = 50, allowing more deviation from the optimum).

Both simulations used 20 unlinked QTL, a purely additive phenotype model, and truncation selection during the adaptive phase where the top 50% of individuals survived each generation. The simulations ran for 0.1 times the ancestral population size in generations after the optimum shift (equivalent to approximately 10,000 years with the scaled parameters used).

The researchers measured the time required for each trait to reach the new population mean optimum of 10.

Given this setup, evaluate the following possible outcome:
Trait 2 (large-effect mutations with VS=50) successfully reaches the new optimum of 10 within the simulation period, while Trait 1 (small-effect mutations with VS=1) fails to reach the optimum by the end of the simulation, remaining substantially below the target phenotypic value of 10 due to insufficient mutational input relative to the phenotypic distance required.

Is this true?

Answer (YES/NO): NO